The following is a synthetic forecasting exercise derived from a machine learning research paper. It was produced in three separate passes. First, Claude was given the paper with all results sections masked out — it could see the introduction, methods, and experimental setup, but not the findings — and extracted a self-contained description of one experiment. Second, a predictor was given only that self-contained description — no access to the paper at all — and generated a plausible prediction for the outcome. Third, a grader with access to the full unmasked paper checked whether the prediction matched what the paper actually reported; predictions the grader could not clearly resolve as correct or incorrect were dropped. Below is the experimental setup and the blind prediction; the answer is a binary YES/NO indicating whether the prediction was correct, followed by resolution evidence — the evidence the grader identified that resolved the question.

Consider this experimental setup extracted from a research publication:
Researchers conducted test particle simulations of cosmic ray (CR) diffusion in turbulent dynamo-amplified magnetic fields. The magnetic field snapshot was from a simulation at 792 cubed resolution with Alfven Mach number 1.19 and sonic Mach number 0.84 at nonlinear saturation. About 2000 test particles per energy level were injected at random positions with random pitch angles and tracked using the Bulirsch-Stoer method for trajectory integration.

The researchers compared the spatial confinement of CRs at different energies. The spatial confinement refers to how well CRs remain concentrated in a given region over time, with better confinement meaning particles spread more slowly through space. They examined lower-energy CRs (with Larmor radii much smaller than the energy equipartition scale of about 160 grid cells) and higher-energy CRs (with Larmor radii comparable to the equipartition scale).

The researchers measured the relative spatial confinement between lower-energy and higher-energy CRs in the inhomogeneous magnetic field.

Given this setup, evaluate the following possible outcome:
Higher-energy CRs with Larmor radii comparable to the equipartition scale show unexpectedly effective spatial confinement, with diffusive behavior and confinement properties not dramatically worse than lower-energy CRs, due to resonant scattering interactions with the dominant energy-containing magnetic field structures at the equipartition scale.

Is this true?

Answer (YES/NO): NO